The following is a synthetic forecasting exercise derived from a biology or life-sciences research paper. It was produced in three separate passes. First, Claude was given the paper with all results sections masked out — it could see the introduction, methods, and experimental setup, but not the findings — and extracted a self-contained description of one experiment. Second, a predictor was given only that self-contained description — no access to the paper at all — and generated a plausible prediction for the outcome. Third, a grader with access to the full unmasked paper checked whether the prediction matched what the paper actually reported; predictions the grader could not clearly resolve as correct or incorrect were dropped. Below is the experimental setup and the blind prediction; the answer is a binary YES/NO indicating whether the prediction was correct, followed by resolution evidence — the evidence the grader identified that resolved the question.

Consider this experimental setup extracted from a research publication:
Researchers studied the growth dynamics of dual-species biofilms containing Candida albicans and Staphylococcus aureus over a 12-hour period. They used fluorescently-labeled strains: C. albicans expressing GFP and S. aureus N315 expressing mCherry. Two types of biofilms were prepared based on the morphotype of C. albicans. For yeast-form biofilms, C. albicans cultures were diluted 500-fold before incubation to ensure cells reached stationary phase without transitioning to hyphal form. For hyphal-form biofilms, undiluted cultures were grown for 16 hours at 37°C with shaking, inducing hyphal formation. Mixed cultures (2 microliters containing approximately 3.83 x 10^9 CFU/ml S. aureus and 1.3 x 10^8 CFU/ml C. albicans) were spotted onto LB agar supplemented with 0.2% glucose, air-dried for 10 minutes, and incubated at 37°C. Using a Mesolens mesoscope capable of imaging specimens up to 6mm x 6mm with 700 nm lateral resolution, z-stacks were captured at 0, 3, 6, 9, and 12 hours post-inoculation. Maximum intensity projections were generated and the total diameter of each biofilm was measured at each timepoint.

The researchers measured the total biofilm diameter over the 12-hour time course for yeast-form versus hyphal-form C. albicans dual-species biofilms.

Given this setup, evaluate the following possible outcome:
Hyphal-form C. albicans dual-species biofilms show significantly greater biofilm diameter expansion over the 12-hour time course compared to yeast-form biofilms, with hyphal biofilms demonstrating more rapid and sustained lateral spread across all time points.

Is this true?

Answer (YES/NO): NO